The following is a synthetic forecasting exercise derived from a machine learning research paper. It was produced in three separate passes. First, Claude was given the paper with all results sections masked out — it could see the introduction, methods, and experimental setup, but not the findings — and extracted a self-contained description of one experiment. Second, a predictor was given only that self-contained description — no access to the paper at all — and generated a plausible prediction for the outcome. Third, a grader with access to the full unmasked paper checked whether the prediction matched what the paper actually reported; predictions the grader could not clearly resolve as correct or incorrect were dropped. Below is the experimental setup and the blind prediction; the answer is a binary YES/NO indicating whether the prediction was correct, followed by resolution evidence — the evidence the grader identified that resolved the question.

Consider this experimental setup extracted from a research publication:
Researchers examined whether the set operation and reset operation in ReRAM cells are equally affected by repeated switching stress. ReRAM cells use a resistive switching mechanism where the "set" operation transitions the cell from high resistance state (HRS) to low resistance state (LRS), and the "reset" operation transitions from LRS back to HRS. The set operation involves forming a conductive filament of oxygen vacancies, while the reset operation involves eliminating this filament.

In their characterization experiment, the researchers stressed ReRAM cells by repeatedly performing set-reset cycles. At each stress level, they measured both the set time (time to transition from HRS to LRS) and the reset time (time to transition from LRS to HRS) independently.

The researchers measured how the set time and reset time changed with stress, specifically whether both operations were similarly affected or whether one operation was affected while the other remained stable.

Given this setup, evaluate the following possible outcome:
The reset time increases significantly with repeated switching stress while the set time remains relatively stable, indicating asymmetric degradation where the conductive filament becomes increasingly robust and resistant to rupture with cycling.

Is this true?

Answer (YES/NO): NO